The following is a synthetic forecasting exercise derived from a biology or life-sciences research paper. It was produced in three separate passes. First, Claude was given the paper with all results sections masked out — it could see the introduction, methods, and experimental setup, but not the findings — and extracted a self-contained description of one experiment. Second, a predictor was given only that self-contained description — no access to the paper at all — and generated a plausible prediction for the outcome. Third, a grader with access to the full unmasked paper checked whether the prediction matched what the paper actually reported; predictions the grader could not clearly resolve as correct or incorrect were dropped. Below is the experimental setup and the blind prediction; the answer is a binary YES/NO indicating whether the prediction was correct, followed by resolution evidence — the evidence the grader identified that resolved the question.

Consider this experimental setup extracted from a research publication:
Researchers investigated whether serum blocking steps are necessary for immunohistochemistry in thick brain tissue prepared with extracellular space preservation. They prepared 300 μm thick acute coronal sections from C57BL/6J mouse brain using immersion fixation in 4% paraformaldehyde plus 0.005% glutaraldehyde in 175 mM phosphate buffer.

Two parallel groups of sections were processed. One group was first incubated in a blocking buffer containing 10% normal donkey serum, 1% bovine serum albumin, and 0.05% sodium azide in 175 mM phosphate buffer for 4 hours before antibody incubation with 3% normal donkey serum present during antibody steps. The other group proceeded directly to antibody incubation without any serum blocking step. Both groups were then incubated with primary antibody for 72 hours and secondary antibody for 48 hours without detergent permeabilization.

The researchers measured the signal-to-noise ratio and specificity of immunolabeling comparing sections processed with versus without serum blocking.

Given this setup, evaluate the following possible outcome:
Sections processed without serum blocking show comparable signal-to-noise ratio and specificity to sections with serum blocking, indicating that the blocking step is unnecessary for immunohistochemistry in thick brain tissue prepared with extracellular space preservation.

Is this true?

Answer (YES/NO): YES